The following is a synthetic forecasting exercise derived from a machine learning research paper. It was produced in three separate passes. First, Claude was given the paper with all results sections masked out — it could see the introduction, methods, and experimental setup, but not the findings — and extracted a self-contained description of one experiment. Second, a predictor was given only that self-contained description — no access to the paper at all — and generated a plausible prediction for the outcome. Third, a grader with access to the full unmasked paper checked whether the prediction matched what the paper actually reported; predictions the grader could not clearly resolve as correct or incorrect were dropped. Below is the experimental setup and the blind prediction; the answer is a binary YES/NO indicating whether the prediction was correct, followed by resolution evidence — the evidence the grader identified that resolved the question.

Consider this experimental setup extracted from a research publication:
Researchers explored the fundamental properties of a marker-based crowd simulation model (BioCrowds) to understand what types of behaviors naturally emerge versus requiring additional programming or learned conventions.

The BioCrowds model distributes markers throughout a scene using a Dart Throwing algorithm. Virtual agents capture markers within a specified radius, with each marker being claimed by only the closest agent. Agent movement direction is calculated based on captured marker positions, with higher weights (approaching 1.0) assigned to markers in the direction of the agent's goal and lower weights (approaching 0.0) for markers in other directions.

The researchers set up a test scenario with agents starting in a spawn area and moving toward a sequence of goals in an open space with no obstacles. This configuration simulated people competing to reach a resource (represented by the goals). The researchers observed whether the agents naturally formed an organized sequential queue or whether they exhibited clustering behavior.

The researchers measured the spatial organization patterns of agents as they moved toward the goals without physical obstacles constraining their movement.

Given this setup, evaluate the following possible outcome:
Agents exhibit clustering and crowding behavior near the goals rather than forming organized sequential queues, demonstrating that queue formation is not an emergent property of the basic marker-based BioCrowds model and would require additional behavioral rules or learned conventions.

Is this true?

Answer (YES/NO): YES